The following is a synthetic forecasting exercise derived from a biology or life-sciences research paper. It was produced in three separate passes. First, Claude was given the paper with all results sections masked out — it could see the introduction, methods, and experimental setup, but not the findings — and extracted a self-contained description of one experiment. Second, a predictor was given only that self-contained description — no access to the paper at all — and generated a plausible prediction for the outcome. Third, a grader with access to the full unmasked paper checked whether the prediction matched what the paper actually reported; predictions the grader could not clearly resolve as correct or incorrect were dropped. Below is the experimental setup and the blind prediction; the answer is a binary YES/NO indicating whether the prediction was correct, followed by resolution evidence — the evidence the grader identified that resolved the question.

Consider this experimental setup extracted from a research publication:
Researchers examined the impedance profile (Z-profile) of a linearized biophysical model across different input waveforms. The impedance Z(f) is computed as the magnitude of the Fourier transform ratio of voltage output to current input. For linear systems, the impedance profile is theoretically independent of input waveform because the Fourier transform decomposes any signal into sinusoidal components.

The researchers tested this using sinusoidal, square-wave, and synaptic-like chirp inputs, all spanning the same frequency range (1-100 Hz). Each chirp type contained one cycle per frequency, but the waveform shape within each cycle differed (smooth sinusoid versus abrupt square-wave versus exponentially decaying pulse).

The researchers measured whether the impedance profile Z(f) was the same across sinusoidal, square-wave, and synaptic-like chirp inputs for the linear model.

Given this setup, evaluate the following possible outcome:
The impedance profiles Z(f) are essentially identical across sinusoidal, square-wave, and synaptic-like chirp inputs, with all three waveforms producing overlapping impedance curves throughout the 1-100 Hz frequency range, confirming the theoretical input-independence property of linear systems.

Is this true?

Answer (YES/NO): YES